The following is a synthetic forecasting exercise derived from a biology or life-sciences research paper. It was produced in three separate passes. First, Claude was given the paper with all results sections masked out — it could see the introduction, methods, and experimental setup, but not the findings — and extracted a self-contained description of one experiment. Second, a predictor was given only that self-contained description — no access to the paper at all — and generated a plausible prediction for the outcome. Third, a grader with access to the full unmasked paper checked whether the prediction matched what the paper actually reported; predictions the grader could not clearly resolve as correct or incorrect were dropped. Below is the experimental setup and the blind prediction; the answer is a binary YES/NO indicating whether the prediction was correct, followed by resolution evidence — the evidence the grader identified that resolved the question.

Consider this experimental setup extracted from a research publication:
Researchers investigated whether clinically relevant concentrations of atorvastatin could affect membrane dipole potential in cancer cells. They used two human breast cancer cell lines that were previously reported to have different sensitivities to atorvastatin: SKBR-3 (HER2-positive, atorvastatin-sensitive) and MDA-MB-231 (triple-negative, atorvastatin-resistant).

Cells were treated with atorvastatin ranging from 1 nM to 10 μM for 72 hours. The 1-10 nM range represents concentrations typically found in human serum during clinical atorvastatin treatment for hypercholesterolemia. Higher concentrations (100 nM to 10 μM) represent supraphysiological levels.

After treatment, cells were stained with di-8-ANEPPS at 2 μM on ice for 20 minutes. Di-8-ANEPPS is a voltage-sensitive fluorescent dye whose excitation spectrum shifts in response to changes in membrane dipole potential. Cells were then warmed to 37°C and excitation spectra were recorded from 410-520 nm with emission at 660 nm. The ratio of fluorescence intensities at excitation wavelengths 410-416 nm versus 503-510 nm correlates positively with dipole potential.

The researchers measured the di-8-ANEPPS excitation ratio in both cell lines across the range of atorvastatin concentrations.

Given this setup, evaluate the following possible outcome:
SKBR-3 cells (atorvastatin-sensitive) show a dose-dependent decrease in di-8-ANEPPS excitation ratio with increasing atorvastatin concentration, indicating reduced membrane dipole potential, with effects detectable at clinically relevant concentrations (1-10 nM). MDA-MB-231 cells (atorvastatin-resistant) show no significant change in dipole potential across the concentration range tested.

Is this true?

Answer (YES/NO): NO